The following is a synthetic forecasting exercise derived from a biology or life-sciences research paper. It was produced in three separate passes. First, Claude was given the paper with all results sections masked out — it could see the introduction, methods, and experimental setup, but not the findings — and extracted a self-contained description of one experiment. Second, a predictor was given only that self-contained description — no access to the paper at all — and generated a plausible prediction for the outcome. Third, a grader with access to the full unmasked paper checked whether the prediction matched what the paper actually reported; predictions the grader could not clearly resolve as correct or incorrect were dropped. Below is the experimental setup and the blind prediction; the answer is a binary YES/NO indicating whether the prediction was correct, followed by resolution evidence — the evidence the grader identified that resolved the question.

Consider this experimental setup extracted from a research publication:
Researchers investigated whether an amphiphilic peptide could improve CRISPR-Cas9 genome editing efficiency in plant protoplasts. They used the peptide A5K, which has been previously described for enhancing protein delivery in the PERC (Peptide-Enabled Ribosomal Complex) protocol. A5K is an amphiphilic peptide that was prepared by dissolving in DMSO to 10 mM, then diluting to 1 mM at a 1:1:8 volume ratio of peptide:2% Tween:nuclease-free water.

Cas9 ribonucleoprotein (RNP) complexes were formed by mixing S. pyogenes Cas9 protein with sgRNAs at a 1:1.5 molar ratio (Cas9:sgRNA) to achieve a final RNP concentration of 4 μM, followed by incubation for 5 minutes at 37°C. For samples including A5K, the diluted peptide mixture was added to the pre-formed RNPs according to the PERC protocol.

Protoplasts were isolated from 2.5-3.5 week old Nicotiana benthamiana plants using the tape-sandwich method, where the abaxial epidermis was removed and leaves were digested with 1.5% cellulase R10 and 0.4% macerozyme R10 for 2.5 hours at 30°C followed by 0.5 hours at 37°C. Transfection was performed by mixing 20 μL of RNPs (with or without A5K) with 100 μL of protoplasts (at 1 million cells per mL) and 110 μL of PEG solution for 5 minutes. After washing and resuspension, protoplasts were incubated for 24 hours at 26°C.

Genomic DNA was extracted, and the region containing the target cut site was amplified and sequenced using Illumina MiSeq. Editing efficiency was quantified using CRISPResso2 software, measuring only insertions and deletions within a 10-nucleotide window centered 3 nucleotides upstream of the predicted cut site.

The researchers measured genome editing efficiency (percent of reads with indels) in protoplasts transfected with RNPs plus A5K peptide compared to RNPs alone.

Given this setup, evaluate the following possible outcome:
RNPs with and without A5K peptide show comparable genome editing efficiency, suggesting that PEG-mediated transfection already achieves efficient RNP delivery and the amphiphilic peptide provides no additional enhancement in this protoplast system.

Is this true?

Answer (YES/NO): YES